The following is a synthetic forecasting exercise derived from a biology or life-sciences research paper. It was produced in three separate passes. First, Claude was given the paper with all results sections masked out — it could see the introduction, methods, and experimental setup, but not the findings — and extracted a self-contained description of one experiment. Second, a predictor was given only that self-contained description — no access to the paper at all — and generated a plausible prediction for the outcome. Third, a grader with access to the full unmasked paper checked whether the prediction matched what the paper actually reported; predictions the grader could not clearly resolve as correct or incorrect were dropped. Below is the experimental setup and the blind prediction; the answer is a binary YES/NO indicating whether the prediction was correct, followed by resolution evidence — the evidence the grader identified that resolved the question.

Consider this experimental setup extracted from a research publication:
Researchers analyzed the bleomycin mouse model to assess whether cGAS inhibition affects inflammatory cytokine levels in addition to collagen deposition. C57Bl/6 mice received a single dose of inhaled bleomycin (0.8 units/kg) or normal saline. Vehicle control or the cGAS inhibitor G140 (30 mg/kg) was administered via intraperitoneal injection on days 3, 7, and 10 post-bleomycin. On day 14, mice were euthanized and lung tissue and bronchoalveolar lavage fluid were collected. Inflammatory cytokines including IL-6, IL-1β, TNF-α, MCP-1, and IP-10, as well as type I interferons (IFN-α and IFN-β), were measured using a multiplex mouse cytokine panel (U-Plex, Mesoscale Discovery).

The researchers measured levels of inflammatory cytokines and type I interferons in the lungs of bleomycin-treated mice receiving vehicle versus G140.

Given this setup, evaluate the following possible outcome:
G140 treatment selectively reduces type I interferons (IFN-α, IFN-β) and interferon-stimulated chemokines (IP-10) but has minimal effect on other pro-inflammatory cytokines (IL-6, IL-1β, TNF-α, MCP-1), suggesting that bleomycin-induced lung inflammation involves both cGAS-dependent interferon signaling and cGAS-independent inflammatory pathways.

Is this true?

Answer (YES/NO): NO